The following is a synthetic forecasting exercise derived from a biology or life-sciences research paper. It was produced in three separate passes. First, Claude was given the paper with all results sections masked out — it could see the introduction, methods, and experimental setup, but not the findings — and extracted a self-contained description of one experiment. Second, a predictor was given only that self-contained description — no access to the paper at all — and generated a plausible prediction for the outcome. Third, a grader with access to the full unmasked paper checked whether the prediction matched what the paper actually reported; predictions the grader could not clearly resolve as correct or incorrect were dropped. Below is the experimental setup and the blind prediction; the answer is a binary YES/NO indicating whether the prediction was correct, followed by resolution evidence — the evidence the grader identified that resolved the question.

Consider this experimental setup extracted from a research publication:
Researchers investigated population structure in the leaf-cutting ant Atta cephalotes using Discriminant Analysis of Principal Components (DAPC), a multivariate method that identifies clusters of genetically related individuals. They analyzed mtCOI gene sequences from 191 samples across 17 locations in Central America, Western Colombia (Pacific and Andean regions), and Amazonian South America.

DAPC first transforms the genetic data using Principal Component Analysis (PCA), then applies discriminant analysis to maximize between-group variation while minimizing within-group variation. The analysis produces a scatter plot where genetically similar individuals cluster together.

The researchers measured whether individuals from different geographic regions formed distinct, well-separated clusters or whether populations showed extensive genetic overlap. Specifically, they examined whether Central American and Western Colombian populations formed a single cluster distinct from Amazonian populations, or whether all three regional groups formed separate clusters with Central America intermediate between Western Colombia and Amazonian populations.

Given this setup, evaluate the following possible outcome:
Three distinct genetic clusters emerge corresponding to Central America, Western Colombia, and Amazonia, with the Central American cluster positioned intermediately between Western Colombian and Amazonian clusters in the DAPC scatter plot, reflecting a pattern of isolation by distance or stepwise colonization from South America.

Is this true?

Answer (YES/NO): NO